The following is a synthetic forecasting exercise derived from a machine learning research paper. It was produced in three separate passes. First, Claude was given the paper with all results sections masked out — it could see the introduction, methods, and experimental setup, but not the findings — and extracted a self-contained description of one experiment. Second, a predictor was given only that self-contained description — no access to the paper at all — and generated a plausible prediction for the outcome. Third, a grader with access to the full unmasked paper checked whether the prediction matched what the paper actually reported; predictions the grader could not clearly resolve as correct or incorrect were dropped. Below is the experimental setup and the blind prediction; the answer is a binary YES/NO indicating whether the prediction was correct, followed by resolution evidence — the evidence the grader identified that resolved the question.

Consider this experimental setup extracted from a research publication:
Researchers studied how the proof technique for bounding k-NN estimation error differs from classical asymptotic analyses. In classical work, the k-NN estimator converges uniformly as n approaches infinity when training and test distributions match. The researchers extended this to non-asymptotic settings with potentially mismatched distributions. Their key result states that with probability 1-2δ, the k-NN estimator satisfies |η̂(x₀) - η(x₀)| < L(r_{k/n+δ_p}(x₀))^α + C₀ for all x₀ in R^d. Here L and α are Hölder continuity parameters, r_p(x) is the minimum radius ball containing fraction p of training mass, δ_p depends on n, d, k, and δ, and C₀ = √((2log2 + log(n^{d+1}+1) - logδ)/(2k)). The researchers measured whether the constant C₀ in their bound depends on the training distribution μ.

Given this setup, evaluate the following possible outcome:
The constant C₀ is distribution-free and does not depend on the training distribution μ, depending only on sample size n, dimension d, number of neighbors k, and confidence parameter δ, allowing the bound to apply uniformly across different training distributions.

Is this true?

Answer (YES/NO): YES